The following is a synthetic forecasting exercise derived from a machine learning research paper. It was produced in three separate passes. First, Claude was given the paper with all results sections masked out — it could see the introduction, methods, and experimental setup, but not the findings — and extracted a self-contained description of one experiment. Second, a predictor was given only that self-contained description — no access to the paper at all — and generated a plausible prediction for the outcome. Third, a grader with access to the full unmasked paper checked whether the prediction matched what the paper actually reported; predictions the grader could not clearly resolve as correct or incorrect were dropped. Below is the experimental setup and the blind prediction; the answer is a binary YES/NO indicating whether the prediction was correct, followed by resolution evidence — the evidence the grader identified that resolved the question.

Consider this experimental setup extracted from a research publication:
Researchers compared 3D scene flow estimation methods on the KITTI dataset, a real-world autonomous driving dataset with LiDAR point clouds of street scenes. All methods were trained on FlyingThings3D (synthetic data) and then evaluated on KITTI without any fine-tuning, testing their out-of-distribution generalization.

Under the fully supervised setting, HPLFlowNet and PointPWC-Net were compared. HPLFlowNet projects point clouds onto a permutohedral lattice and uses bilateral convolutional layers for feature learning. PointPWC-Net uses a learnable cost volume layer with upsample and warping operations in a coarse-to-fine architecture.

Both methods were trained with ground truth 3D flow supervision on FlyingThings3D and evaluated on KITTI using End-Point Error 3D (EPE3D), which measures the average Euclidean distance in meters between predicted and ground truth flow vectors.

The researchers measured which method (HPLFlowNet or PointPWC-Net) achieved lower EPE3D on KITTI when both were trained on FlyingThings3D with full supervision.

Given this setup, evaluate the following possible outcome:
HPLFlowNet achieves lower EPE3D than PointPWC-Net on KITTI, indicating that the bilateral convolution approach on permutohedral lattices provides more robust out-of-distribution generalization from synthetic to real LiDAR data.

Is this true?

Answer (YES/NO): NO